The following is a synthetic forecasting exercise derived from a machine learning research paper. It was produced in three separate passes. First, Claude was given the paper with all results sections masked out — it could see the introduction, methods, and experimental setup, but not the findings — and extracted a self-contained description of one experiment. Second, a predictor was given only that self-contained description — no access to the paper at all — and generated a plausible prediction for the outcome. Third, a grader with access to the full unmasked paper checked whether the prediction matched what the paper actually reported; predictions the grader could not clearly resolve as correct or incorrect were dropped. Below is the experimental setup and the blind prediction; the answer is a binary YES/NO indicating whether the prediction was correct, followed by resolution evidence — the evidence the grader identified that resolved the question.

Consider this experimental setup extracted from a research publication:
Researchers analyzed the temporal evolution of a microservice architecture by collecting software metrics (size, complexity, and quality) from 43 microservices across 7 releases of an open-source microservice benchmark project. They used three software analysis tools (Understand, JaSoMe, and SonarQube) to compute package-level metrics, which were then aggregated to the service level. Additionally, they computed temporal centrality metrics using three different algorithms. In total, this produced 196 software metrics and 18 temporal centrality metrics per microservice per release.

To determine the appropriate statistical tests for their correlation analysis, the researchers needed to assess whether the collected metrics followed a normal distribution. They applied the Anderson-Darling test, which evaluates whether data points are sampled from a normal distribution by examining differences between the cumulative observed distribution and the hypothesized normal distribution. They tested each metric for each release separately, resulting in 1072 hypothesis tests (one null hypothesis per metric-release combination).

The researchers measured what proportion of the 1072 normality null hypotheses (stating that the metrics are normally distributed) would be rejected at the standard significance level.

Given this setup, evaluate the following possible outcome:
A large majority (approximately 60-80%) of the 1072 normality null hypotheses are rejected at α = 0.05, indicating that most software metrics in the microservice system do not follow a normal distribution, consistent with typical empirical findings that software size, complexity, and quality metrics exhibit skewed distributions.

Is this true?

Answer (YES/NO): NO